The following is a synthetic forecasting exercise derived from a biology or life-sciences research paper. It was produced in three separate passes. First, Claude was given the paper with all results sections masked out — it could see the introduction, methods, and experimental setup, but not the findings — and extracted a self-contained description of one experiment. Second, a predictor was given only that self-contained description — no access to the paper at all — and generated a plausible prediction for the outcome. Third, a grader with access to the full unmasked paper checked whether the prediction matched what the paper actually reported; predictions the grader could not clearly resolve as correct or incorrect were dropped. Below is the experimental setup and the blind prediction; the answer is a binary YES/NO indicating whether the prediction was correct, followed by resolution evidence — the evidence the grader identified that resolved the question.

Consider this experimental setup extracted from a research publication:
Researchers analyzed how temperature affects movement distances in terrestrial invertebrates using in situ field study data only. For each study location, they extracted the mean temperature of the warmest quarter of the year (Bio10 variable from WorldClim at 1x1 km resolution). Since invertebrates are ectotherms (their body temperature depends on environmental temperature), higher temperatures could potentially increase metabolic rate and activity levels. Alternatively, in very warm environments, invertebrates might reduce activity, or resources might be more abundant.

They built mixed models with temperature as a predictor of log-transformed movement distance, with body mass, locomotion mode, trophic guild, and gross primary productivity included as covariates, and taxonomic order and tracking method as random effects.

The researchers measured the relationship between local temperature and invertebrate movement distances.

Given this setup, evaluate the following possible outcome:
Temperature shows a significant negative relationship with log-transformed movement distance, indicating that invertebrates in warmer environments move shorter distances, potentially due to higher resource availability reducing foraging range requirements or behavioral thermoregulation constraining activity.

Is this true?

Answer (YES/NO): NO